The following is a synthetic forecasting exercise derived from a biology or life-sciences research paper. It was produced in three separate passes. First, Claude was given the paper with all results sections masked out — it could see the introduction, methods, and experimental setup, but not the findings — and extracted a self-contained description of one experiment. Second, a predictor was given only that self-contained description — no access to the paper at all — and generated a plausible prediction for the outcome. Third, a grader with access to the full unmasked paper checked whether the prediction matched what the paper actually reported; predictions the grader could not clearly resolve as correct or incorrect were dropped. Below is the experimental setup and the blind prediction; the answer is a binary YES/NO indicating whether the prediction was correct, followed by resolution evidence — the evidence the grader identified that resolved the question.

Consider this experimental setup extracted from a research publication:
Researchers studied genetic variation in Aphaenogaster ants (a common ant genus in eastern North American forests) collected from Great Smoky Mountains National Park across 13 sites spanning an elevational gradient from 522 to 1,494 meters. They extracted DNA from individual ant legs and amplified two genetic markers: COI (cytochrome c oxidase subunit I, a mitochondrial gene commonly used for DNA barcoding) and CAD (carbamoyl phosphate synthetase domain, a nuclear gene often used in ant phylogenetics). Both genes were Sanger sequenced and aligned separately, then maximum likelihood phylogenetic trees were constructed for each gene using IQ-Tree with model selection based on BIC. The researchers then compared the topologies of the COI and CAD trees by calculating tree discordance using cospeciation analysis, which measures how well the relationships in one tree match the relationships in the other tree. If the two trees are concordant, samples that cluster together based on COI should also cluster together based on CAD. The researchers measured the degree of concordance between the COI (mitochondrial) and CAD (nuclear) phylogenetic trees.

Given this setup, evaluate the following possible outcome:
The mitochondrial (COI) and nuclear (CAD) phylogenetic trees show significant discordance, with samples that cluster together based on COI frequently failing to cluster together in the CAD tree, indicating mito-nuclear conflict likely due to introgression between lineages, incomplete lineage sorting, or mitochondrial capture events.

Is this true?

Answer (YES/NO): YES